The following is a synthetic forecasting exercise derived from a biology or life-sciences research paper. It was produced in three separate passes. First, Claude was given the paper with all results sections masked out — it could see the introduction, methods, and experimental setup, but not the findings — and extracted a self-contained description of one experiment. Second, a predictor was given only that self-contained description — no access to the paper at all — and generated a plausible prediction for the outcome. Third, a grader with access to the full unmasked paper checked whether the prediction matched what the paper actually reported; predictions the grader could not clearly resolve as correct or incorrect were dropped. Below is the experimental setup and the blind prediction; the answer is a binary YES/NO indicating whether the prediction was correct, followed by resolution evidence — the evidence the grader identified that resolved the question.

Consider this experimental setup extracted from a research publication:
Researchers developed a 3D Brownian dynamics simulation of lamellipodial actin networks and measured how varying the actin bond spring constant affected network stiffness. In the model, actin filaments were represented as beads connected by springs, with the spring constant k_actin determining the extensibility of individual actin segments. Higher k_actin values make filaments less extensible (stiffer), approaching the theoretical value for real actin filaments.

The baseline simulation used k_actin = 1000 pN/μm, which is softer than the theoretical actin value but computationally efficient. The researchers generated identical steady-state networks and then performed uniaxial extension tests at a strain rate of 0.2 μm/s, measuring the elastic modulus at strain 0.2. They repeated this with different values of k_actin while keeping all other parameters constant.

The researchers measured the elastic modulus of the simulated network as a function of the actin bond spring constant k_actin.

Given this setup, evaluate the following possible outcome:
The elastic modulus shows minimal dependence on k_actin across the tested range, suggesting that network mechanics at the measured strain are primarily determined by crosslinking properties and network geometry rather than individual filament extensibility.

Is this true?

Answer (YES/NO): NO